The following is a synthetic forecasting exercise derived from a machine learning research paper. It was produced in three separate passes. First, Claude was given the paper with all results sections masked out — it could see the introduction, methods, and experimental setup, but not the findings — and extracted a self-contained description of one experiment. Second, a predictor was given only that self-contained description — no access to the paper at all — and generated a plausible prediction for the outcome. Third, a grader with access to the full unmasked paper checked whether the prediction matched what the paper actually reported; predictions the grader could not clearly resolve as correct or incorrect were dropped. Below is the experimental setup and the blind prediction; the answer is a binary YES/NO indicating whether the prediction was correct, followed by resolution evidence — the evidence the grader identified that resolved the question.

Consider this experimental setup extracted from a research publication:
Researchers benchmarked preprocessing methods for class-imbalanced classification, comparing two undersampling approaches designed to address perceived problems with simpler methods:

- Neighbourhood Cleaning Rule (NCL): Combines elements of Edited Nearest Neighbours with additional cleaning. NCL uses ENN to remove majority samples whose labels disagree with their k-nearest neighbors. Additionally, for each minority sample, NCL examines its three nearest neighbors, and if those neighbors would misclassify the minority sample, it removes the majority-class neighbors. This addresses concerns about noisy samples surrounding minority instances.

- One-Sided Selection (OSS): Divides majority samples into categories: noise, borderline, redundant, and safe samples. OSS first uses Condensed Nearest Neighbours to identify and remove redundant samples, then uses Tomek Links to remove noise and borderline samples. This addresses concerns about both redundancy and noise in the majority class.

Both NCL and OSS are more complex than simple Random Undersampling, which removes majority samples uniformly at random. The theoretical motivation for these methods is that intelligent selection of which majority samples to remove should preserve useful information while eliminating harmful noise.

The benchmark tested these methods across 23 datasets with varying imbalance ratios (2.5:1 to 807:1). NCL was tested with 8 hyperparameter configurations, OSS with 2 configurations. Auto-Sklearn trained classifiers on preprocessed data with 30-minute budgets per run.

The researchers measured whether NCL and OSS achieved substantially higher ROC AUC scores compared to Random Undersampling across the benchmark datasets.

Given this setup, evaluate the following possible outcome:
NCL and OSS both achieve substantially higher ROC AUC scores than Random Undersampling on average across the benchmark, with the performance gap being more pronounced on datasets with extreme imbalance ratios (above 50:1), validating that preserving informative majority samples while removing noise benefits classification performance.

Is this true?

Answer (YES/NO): NO